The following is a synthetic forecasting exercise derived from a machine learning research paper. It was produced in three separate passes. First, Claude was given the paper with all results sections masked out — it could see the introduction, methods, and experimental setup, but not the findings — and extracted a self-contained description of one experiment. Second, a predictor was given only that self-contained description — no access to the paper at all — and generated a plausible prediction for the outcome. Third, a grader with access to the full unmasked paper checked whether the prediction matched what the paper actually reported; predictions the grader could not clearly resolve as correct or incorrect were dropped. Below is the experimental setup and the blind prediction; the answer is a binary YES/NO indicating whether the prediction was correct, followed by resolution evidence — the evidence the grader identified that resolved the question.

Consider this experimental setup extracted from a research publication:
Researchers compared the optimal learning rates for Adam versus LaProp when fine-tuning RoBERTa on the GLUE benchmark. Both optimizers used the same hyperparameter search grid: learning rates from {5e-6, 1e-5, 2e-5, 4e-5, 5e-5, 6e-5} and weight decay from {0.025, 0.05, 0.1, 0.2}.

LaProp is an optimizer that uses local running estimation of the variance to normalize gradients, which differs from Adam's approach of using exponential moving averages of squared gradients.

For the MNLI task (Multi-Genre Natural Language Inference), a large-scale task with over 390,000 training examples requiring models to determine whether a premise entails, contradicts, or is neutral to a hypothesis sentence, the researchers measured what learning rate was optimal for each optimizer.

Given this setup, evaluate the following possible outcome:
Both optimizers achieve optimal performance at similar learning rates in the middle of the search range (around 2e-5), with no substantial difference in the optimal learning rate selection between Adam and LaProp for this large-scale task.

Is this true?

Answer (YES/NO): NO